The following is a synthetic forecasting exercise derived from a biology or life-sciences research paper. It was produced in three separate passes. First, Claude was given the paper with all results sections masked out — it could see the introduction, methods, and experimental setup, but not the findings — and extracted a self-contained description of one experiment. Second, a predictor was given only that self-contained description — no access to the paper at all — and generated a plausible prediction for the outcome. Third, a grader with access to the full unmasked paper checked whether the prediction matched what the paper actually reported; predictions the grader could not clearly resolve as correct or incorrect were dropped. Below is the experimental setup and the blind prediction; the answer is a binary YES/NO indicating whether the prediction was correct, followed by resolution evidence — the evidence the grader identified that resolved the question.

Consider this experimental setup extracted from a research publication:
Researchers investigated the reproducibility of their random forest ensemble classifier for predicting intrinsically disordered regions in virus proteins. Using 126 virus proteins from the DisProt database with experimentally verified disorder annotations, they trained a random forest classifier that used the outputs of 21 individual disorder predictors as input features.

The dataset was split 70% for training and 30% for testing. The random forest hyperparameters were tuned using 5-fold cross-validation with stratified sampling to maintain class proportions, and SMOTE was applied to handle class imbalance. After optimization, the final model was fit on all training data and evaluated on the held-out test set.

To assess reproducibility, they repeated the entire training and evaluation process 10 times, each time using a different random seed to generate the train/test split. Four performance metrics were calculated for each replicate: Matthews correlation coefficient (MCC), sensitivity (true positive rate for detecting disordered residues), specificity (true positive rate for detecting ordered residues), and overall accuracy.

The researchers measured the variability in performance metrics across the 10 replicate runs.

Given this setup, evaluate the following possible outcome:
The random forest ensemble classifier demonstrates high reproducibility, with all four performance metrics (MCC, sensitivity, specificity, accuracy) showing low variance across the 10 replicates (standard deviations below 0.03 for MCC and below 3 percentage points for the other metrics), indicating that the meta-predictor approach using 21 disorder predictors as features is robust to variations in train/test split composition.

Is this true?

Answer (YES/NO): NO